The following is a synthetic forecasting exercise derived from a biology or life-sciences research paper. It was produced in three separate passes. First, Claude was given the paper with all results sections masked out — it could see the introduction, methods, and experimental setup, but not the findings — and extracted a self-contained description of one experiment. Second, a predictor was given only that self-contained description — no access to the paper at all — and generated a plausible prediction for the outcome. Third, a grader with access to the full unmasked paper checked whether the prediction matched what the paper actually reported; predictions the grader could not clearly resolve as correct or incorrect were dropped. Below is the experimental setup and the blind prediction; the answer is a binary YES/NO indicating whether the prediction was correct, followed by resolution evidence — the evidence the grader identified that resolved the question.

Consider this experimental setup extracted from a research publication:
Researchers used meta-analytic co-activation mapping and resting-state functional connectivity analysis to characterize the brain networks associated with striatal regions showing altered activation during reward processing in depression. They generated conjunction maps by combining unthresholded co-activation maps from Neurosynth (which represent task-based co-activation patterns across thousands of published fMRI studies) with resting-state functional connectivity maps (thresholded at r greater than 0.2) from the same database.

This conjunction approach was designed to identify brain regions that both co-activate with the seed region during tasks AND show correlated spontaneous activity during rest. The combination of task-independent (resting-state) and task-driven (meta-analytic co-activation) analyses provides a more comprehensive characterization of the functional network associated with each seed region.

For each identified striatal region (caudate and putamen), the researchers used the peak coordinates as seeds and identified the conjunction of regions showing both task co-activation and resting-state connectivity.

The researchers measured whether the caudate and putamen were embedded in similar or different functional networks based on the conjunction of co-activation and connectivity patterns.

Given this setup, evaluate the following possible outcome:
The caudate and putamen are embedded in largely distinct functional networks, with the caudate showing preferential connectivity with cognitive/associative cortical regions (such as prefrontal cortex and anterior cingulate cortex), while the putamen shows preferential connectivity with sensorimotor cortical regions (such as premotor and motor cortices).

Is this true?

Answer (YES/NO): NO